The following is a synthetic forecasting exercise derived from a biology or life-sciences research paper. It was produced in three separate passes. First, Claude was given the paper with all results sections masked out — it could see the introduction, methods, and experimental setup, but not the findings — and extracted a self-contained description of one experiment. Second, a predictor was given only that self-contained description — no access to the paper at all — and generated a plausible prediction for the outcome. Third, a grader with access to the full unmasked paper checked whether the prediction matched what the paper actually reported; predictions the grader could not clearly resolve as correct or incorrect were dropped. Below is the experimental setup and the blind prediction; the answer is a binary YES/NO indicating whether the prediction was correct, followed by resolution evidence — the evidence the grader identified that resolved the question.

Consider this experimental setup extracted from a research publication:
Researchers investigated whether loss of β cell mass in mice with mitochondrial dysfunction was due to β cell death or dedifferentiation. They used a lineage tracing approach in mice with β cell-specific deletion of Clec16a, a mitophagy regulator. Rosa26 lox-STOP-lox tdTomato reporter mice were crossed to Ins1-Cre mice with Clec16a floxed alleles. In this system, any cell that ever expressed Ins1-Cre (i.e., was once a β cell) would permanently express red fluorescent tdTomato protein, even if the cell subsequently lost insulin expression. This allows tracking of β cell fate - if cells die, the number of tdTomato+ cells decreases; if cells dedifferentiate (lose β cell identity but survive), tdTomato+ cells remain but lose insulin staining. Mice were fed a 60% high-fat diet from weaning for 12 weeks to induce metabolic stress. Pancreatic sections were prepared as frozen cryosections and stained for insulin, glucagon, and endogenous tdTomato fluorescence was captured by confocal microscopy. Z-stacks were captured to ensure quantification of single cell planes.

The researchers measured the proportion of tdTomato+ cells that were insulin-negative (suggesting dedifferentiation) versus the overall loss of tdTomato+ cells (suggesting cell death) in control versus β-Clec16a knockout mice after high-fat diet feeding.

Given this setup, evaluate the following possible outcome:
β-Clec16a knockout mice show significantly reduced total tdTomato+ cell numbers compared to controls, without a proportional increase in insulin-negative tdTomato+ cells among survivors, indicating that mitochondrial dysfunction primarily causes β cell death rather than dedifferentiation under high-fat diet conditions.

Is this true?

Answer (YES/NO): NO